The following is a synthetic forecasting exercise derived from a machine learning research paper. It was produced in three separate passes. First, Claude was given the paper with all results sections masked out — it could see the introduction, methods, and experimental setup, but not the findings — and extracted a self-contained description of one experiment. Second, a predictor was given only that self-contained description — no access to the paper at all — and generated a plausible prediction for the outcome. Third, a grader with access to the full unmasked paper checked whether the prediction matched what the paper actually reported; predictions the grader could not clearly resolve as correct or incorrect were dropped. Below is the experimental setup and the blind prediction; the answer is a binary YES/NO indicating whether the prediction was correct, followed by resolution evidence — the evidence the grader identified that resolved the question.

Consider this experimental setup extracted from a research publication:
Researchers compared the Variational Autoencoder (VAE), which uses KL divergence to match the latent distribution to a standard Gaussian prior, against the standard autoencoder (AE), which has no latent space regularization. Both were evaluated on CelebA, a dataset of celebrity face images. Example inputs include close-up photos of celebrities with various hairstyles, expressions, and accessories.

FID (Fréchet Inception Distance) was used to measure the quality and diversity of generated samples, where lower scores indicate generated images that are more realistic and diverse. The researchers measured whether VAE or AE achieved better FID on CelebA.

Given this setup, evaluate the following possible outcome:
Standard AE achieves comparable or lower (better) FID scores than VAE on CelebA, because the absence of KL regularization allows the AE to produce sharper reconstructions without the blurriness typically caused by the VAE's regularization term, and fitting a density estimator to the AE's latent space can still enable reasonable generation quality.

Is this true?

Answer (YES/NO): NO